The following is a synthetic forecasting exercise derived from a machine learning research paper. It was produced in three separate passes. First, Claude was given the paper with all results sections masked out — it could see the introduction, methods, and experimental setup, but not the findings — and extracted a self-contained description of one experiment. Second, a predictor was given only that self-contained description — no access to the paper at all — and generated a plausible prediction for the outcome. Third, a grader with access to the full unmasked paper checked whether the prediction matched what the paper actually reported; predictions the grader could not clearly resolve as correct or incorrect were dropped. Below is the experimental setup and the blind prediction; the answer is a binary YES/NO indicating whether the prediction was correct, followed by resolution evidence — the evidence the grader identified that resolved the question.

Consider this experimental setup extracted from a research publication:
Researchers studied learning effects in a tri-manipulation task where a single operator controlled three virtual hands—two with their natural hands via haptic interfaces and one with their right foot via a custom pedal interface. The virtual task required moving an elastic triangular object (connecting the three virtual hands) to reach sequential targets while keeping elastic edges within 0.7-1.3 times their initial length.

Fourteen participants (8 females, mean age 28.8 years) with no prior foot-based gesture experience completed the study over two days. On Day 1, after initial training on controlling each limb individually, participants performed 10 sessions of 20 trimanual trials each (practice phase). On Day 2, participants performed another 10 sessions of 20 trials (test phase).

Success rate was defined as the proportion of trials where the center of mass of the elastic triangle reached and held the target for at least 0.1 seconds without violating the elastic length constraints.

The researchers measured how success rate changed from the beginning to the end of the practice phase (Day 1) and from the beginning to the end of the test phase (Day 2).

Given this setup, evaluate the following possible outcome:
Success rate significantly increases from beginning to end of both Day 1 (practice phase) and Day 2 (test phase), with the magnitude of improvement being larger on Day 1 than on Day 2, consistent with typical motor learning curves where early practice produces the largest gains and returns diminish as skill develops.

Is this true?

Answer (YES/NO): NO